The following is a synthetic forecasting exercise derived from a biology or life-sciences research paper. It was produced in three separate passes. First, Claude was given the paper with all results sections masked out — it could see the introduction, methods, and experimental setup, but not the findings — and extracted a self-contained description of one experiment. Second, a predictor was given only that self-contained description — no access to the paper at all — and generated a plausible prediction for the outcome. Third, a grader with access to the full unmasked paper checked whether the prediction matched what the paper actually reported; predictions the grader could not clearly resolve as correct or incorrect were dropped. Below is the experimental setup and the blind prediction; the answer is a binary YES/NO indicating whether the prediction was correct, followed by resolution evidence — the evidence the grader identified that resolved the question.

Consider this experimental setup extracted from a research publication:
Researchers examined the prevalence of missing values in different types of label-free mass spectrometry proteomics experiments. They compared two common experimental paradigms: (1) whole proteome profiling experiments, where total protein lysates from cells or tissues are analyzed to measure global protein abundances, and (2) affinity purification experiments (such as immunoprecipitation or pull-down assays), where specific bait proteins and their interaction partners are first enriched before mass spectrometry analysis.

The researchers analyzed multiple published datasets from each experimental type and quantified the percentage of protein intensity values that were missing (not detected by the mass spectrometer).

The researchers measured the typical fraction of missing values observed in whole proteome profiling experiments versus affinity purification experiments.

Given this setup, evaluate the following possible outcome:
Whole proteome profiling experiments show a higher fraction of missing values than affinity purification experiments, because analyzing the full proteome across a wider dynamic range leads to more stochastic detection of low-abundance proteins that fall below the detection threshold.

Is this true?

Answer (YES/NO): NO